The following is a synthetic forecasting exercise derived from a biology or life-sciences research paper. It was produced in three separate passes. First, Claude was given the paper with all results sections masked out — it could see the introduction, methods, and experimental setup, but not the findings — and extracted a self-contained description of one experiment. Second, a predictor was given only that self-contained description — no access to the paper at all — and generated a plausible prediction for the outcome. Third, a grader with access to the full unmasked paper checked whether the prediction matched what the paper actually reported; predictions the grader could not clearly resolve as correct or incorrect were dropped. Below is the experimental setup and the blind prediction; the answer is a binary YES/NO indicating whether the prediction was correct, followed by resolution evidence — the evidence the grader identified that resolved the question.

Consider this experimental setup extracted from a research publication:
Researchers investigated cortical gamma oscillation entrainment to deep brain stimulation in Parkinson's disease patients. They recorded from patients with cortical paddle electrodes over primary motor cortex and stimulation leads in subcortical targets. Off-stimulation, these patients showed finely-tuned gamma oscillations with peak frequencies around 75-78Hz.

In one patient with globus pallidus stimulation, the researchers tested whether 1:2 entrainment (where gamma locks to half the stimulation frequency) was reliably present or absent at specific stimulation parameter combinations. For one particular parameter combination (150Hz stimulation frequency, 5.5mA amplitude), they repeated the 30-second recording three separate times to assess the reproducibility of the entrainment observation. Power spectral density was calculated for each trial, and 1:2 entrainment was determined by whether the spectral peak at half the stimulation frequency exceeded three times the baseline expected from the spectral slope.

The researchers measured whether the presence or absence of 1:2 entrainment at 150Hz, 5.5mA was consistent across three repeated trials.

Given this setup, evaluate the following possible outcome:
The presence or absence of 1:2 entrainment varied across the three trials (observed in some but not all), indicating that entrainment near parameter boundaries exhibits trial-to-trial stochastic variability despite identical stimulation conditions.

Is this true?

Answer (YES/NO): NO